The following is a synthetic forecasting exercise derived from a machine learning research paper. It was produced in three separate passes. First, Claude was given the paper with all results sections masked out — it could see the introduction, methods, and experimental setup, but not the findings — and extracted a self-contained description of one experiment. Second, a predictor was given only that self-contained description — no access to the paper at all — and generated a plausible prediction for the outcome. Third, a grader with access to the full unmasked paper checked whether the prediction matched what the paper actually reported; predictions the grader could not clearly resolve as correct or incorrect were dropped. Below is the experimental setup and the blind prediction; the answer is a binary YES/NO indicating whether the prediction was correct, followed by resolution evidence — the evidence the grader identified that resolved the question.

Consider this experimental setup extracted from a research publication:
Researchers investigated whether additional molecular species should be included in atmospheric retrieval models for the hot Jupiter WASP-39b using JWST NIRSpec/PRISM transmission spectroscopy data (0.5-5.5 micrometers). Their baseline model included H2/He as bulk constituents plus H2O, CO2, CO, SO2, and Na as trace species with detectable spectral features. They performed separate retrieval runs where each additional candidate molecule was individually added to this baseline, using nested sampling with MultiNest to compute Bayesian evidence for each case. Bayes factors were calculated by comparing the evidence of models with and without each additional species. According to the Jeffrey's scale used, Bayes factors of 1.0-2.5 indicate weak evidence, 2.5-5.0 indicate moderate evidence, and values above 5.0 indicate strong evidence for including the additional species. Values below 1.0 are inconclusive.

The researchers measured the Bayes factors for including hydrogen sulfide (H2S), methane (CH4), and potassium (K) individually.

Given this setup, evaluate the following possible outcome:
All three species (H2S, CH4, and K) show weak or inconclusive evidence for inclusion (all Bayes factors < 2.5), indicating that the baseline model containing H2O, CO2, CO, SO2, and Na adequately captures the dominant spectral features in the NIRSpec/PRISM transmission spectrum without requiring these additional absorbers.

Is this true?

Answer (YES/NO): NO